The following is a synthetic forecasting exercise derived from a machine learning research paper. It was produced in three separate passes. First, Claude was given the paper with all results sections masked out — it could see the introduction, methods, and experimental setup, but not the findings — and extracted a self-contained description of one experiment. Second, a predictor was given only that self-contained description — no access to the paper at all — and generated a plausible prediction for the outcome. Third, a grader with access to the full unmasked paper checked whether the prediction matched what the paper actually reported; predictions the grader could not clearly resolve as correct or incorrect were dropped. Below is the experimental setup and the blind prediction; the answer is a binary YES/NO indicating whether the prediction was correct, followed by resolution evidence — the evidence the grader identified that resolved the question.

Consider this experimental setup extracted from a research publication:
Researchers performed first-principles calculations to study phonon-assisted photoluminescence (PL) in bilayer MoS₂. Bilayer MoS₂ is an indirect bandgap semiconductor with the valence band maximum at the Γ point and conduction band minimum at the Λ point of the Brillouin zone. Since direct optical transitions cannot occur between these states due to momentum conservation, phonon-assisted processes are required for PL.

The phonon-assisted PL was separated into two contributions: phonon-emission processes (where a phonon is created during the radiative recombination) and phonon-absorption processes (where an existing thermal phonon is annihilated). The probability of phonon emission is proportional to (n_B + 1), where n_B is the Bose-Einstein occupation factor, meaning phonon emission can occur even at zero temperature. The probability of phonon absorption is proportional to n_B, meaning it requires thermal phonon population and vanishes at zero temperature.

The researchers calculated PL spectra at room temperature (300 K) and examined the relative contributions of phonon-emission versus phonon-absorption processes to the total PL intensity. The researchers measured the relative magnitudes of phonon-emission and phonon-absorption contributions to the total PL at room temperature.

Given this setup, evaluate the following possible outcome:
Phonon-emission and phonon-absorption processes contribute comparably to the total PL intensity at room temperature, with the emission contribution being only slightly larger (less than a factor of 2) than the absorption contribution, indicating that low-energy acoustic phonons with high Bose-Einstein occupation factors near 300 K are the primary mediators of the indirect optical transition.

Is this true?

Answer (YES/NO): NO